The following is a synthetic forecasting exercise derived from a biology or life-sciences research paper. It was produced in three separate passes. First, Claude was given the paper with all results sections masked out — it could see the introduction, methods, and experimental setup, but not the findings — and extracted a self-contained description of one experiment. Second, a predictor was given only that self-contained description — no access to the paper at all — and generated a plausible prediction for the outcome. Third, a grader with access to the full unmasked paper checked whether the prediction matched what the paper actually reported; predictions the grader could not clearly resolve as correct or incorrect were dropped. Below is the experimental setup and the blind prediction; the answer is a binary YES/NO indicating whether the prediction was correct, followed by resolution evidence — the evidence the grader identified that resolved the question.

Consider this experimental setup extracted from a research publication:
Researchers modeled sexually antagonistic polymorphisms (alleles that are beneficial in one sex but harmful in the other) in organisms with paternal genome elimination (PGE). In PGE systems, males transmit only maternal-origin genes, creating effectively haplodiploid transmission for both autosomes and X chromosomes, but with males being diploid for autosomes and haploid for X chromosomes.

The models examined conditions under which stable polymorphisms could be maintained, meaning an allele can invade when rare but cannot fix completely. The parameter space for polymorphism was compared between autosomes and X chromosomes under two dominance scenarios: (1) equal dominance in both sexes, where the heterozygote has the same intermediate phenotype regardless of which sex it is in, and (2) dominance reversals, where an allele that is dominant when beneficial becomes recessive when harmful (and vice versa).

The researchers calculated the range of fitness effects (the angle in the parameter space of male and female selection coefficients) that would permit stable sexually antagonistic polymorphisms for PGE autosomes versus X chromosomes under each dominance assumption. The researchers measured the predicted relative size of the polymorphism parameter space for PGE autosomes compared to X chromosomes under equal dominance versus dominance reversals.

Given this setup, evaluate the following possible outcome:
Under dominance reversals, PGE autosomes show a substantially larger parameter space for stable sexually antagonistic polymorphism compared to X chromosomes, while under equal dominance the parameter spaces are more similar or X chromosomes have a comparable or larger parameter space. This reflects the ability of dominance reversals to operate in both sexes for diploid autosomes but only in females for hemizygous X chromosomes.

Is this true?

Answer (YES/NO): YES